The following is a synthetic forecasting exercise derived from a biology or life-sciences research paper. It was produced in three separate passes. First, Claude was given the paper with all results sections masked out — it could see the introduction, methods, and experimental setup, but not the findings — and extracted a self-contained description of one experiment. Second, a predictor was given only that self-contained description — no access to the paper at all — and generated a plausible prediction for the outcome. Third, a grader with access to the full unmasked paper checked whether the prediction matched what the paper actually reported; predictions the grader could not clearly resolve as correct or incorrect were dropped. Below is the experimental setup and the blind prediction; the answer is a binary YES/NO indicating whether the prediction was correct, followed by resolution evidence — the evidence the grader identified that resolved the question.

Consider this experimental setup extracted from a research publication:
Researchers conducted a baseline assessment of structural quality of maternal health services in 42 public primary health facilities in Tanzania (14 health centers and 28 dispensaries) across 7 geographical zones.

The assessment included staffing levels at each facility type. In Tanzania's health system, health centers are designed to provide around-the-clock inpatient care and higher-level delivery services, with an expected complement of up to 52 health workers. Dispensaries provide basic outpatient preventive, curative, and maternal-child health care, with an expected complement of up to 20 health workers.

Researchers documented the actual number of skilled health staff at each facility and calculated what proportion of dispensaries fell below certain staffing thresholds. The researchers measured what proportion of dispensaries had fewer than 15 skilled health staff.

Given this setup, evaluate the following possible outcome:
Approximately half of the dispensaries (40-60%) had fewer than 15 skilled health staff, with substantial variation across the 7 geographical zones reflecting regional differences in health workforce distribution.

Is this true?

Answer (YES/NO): NO